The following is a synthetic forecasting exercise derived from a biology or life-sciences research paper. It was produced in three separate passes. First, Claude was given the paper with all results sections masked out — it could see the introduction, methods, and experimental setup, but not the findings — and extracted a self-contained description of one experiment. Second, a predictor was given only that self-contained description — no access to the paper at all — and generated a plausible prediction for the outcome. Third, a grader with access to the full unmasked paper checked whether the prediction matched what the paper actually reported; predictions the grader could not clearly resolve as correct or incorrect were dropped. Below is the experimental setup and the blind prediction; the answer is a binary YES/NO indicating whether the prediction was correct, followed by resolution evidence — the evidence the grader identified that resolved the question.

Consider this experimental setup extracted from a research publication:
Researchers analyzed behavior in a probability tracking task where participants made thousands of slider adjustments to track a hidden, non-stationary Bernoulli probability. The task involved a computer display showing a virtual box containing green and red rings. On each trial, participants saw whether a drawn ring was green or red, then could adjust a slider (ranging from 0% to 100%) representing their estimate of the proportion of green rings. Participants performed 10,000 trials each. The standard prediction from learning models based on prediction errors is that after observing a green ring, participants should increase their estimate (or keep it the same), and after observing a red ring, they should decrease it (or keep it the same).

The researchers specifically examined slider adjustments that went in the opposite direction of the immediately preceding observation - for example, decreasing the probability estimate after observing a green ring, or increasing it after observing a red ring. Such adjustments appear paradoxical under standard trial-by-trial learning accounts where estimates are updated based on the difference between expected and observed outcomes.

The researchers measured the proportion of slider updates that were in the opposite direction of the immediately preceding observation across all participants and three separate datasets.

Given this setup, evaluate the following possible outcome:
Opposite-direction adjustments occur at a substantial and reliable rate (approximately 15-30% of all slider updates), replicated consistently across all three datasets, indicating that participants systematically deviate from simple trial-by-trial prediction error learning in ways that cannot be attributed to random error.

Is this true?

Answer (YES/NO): YES